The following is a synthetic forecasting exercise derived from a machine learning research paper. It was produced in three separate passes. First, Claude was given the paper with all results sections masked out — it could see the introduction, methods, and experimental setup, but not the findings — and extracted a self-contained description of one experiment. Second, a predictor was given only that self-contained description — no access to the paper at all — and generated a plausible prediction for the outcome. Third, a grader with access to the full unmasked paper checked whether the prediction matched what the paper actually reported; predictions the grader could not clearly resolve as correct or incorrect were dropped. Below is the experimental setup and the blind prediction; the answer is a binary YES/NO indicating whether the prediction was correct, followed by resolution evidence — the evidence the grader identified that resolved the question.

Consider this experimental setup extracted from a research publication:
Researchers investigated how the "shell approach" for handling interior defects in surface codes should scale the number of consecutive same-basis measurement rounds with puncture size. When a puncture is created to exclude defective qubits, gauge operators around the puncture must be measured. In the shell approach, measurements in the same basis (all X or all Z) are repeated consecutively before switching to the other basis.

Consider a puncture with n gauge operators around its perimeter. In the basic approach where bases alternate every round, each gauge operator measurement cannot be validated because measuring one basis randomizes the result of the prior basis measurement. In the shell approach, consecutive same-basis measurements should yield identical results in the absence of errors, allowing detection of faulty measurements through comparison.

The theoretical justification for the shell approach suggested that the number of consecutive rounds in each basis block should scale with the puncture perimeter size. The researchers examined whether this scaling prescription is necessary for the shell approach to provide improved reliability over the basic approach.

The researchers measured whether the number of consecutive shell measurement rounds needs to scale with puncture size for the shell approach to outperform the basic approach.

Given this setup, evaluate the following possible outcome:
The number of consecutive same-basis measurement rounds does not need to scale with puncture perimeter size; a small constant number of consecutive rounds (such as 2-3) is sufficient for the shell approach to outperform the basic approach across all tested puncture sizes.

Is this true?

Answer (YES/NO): NO